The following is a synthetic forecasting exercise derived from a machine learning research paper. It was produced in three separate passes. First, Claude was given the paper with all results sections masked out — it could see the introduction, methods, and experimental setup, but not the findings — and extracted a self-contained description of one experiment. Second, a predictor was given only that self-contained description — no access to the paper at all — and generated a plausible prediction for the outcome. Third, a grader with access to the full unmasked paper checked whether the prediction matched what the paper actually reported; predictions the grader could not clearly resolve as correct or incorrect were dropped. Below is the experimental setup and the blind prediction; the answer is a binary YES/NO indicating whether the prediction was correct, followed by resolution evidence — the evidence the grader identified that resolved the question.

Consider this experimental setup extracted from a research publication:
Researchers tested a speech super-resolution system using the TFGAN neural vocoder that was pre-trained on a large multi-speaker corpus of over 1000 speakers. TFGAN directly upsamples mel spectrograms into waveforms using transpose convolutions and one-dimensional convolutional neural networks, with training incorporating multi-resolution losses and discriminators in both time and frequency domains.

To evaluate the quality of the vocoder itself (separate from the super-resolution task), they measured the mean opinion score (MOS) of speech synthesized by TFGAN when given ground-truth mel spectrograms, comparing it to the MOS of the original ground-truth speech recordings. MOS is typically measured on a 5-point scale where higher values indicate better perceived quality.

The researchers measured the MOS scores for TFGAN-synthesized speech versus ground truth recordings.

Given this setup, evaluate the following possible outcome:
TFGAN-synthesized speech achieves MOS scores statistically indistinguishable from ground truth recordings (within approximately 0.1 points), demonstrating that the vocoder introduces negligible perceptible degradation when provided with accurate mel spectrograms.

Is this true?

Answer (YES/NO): NO